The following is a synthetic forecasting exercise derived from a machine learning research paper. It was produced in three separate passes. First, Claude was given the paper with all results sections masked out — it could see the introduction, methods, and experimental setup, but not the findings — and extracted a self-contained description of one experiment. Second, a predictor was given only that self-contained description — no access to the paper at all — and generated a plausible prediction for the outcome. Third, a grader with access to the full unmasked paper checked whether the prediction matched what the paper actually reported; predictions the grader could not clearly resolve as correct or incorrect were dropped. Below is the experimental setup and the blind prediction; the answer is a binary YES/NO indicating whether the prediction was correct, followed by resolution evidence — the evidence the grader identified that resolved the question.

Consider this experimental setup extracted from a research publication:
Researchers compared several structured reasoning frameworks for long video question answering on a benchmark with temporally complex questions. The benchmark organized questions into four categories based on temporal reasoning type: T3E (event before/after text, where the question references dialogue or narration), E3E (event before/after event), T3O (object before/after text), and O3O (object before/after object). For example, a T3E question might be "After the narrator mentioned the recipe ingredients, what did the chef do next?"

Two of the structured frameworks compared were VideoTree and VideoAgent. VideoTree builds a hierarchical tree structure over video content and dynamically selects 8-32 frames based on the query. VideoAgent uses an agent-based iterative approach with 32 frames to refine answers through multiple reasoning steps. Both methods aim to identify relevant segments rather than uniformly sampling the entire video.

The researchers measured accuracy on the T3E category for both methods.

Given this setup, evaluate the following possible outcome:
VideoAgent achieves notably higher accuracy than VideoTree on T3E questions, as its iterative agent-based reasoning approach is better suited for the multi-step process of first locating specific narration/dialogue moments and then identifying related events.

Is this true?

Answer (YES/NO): NO